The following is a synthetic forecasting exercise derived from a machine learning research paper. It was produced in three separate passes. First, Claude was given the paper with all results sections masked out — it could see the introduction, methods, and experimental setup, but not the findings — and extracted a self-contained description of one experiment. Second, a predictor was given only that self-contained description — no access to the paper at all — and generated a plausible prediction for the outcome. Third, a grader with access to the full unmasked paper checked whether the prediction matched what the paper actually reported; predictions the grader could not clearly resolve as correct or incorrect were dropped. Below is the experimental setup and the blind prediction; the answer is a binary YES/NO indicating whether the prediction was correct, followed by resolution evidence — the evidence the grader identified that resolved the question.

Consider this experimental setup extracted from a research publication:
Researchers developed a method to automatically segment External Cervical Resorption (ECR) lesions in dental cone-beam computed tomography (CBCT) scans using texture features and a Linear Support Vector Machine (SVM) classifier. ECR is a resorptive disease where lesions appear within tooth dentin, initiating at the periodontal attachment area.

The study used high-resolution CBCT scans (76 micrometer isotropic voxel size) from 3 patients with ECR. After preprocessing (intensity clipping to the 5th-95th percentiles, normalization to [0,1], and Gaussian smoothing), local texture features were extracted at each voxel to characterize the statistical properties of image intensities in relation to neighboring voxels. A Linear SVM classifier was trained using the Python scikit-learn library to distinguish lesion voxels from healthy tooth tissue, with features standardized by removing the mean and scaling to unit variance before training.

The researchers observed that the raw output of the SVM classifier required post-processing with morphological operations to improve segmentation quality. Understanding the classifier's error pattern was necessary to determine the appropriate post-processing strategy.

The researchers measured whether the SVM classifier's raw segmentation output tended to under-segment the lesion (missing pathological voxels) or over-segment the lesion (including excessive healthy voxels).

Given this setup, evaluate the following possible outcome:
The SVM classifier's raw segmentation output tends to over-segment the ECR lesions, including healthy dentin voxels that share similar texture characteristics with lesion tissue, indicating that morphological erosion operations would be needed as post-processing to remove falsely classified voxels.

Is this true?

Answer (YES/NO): YES